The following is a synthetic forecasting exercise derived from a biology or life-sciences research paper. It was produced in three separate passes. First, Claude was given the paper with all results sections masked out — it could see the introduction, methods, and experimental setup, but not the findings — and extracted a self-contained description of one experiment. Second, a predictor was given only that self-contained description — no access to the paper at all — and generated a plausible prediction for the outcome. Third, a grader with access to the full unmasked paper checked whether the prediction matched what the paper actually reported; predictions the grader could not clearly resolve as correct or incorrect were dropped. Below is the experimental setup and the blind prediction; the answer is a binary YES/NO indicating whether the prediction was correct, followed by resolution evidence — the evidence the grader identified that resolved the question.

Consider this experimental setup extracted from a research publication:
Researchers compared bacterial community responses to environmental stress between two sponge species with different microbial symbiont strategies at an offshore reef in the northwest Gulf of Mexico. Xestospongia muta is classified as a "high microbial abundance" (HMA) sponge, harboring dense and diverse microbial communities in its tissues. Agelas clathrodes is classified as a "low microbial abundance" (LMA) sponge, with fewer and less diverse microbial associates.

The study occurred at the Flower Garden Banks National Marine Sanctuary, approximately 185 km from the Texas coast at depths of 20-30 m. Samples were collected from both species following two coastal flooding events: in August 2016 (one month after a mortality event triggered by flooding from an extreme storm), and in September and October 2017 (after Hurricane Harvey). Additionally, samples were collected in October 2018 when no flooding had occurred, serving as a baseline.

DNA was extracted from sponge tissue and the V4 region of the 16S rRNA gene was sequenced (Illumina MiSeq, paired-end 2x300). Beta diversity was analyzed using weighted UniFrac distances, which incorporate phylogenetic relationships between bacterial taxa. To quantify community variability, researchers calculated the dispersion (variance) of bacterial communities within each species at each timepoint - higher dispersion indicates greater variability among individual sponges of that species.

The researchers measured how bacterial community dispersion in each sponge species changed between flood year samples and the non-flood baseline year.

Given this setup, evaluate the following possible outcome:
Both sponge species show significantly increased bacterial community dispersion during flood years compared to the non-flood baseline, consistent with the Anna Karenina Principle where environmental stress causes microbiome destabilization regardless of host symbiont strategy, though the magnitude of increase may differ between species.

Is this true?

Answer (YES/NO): YES